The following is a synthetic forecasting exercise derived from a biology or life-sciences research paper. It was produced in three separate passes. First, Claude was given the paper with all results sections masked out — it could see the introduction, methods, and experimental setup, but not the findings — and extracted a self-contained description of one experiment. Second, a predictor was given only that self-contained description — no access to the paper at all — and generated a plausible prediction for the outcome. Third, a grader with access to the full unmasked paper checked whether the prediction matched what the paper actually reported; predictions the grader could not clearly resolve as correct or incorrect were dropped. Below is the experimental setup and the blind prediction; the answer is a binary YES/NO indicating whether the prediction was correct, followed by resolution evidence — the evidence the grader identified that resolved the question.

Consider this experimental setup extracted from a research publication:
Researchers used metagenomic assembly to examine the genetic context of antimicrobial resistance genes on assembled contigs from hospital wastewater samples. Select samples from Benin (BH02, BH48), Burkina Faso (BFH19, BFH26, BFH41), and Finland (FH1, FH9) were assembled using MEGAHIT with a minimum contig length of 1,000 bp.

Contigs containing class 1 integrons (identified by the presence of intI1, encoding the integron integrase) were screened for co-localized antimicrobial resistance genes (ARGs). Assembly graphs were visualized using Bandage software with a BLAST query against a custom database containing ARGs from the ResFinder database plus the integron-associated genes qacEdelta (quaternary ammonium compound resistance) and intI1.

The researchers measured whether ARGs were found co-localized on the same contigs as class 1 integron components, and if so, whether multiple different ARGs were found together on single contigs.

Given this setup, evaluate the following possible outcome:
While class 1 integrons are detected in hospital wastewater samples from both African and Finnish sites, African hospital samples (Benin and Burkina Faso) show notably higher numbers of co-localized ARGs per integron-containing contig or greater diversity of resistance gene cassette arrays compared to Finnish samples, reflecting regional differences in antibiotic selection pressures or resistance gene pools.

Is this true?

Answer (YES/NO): NO